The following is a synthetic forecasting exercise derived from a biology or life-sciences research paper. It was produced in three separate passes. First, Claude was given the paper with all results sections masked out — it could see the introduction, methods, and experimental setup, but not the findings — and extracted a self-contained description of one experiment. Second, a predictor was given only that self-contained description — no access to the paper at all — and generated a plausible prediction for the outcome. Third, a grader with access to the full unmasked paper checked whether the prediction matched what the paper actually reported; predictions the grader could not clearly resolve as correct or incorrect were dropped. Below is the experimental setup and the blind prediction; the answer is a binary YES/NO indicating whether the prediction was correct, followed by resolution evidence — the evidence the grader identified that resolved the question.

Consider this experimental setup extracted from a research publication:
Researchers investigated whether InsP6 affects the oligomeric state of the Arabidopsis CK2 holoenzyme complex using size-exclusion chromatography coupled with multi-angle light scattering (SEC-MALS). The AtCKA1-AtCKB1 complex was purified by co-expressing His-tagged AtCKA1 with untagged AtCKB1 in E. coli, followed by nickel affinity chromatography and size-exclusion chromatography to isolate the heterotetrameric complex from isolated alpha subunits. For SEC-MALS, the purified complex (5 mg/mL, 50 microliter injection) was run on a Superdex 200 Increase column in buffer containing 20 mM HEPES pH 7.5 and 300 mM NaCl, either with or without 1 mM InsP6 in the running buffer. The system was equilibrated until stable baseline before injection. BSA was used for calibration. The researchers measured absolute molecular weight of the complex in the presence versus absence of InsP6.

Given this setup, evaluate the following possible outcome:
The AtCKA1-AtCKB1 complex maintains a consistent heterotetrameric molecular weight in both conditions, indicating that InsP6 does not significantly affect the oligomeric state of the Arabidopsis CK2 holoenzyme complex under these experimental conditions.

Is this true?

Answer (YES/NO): YES